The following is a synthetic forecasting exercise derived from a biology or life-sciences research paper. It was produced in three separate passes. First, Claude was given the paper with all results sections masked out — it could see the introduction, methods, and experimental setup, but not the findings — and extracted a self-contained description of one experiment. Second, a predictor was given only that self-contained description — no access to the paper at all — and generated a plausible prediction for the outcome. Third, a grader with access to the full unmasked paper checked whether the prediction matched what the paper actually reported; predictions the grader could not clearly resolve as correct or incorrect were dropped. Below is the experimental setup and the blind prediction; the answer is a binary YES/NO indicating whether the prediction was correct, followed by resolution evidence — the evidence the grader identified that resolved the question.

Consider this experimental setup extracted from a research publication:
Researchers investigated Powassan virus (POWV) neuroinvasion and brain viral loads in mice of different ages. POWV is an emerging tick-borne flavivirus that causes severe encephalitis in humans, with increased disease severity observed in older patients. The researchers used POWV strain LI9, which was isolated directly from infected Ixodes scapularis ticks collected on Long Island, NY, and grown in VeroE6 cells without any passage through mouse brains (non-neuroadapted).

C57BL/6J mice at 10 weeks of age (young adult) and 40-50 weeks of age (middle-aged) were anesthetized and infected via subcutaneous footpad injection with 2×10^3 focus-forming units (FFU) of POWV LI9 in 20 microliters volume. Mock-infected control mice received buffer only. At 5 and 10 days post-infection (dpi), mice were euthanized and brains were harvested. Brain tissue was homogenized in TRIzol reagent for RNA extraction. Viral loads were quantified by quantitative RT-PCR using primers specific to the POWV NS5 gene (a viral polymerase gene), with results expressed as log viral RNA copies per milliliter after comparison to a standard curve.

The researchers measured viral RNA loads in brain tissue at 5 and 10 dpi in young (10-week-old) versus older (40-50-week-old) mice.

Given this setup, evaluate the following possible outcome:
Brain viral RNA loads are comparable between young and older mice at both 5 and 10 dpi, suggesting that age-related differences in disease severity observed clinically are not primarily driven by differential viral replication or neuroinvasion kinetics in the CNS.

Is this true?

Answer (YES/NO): NO